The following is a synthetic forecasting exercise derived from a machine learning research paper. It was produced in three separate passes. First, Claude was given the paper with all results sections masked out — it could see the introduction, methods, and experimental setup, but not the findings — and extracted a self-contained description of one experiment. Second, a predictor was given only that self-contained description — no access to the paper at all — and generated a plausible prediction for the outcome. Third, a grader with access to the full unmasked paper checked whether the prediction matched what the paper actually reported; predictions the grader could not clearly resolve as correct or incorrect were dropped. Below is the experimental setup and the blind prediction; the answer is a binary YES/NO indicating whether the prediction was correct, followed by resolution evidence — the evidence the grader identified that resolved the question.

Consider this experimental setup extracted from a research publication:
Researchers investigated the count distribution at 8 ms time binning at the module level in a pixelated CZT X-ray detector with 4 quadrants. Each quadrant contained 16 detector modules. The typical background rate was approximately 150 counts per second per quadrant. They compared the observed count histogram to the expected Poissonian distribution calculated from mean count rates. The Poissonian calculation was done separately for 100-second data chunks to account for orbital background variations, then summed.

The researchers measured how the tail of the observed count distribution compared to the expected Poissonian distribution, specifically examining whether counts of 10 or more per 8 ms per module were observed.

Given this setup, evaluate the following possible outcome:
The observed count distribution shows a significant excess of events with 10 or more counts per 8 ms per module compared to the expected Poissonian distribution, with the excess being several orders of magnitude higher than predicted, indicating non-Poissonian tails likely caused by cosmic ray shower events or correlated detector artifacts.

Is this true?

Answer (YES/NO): YES